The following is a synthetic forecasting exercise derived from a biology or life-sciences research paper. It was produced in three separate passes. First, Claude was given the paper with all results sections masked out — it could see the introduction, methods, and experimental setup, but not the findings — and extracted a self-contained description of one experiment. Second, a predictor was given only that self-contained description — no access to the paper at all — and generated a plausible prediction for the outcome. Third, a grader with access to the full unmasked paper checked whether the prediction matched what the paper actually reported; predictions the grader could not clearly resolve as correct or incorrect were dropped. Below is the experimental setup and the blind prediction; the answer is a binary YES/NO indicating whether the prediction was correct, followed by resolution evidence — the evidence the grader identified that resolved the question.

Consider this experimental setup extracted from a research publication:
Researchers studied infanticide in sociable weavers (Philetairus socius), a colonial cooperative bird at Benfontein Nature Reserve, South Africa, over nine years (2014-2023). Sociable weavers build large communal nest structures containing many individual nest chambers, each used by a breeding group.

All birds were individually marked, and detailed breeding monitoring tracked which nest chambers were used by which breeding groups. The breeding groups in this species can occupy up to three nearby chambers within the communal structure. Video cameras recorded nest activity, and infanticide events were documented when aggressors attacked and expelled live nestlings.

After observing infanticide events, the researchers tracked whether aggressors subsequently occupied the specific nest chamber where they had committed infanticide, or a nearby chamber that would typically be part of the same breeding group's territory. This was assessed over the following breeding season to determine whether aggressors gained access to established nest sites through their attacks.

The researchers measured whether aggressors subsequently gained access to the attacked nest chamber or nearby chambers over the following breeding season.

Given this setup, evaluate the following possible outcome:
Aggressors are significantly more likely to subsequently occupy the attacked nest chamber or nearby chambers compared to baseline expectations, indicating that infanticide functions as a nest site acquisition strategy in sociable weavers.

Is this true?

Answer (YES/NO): NO